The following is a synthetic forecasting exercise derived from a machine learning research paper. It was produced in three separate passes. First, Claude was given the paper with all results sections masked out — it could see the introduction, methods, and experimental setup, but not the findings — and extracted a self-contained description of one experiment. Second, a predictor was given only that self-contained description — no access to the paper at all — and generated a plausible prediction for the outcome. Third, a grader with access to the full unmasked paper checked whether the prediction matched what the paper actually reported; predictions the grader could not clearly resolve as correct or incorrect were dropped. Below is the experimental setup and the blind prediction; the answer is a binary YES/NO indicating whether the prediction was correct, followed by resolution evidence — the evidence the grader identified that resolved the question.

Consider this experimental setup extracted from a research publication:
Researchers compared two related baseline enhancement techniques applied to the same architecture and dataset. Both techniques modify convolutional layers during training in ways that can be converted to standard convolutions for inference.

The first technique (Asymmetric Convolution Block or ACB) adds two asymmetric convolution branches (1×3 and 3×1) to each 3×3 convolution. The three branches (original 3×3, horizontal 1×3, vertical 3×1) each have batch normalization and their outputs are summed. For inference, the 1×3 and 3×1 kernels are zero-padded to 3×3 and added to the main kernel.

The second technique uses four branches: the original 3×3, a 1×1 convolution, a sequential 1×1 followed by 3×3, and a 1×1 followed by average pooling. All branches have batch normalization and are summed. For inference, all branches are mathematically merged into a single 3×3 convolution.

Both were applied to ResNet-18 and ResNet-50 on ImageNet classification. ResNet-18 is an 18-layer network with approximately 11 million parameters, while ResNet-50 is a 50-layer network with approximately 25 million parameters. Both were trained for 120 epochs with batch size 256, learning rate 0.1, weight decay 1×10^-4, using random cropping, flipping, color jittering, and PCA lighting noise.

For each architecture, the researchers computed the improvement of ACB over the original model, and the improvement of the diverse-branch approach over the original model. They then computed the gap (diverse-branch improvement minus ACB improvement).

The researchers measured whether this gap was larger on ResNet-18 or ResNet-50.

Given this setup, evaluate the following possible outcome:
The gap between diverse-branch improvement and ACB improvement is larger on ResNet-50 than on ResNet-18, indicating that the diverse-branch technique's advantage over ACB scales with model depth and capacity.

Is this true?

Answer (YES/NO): NO